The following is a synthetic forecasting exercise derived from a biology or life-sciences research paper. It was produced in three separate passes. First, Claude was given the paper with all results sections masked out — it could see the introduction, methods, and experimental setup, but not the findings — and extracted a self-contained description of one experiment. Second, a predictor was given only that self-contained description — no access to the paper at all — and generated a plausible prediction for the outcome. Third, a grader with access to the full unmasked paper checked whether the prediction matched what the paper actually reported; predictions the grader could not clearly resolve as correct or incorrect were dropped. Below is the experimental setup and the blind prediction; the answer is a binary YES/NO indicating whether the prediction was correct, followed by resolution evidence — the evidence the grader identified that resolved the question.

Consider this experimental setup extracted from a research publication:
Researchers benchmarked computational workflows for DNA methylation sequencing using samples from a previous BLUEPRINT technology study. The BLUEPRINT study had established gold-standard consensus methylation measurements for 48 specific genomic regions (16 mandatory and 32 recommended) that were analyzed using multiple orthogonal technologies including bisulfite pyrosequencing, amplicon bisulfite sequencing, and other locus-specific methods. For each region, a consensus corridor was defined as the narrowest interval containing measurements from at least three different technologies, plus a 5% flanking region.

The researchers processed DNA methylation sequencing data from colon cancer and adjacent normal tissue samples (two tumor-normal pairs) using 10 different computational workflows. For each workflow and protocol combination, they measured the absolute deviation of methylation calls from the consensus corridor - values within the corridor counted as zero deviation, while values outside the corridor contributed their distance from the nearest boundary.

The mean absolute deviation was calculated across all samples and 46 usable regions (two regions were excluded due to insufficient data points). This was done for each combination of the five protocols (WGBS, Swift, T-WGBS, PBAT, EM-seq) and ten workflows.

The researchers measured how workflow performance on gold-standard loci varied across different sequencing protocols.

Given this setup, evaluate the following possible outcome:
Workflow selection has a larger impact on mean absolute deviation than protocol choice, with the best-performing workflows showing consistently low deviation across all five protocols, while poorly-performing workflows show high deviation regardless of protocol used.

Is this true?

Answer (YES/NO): NO